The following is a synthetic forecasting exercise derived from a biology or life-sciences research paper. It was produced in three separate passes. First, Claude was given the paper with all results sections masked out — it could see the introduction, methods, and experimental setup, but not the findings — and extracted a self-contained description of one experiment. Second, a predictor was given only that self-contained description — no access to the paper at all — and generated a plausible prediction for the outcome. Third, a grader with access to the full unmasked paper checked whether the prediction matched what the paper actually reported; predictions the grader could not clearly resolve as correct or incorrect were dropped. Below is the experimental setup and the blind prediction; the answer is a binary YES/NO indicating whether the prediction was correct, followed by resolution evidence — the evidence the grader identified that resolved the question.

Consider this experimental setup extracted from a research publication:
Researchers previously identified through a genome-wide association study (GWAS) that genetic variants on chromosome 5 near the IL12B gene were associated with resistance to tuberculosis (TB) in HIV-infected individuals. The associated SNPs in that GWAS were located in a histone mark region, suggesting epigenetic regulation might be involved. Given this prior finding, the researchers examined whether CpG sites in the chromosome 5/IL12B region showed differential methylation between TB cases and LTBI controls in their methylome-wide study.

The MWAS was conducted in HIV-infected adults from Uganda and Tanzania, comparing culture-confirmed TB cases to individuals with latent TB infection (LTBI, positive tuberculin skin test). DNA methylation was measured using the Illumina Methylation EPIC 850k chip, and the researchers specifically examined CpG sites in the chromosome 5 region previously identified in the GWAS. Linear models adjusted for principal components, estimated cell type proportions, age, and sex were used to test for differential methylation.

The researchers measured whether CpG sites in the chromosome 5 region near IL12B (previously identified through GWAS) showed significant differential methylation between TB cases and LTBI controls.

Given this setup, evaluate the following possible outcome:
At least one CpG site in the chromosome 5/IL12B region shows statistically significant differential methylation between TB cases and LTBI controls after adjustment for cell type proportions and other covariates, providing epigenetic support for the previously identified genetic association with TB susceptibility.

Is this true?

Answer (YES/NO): NO